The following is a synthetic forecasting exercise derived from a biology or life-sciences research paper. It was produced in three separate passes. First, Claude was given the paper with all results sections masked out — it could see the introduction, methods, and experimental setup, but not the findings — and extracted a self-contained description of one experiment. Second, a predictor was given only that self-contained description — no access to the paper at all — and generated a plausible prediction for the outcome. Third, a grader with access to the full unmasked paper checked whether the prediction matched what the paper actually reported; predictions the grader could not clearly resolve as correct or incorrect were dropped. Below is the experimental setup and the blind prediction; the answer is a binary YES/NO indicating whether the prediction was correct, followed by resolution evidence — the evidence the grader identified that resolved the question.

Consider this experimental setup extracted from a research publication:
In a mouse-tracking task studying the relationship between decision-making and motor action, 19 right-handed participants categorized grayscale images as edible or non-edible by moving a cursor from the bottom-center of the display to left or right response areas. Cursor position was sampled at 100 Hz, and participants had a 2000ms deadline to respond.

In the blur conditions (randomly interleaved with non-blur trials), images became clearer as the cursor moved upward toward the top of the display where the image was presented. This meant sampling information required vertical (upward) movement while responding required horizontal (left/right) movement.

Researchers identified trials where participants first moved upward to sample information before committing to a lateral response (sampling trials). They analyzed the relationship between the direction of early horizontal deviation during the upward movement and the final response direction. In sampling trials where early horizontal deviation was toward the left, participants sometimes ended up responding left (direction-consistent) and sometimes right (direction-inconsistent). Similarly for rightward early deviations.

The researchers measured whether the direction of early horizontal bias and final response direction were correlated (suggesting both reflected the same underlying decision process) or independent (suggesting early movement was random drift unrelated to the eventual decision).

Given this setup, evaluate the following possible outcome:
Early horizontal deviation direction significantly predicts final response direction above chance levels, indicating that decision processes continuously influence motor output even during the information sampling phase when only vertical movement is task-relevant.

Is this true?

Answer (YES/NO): YES